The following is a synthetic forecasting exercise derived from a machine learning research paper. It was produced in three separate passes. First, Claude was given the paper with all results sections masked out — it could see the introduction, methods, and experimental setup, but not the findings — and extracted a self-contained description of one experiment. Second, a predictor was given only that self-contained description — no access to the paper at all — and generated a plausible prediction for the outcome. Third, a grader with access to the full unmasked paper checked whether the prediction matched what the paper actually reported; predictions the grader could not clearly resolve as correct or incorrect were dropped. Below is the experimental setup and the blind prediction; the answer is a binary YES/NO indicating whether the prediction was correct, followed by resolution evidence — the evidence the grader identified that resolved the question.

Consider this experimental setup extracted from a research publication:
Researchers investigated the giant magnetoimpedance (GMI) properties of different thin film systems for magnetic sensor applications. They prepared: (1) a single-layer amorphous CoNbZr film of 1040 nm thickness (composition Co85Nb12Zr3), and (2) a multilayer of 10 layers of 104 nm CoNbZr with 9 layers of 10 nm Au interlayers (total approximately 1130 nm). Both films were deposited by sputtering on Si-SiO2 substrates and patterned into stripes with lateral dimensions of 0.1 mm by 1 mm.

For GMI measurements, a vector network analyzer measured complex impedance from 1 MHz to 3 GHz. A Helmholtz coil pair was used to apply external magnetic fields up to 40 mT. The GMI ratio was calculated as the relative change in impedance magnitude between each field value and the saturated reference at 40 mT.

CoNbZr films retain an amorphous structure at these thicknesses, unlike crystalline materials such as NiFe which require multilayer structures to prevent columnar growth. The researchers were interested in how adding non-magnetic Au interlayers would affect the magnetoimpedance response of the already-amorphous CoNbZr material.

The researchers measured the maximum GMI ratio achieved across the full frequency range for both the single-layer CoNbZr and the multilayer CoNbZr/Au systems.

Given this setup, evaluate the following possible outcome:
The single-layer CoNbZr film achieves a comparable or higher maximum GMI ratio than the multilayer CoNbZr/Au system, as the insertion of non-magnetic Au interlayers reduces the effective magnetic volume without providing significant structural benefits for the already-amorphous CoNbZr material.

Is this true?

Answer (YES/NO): NO